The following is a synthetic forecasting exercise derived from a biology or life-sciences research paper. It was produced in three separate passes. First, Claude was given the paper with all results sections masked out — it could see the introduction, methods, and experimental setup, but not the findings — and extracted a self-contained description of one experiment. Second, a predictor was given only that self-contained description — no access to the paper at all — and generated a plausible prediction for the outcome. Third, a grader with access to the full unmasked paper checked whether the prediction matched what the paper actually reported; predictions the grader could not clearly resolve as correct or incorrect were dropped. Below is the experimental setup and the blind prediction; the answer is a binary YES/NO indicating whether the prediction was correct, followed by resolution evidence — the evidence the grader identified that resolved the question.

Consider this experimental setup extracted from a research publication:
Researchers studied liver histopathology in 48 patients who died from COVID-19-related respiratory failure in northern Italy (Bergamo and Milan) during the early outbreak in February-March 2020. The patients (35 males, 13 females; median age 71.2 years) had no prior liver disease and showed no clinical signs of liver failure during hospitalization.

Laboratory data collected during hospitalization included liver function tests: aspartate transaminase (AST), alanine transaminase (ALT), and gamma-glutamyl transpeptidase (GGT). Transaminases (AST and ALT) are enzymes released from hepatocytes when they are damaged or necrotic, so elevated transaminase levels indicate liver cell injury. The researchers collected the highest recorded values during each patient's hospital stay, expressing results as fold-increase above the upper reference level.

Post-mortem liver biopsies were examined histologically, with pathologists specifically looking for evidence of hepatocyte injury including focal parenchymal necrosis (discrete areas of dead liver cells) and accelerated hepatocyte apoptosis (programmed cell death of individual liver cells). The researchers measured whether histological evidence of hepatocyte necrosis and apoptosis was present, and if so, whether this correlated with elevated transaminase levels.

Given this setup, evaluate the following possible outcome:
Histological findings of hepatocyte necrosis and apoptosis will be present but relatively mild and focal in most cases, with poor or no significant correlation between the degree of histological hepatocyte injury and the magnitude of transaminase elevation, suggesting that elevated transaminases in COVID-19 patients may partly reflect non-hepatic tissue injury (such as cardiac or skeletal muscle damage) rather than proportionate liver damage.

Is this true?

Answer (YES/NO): NO